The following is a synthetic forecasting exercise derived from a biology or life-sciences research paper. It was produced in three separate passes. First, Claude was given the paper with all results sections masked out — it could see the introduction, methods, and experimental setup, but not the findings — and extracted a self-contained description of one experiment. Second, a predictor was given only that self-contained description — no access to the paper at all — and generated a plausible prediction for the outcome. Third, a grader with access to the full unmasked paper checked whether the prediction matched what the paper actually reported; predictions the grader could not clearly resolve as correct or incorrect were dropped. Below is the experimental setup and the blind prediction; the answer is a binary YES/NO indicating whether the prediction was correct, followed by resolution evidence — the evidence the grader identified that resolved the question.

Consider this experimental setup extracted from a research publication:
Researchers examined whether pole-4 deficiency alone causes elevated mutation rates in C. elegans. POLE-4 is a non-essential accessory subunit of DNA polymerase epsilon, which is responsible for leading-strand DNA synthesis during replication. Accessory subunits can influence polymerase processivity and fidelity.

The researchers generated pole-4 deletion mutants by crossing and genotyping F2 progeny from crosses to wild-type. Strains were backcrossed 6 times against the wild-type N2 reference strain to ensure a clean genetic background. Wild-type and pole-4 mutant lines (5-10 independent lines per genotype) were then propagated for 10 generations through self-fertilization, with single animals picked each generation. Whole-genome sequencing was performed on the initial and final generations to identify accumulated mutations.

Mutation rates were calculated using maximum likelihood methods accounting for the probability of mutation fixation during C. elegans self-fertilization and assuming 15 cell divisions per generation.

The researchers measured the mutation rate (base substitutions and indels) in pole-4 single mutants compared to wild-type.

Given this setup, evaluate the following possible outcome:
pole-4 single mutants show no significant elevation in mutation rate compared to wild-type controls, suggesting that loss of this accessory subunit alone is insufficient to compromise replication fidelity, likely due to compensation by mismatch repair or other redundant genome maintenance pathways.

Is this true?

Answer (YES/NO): YES